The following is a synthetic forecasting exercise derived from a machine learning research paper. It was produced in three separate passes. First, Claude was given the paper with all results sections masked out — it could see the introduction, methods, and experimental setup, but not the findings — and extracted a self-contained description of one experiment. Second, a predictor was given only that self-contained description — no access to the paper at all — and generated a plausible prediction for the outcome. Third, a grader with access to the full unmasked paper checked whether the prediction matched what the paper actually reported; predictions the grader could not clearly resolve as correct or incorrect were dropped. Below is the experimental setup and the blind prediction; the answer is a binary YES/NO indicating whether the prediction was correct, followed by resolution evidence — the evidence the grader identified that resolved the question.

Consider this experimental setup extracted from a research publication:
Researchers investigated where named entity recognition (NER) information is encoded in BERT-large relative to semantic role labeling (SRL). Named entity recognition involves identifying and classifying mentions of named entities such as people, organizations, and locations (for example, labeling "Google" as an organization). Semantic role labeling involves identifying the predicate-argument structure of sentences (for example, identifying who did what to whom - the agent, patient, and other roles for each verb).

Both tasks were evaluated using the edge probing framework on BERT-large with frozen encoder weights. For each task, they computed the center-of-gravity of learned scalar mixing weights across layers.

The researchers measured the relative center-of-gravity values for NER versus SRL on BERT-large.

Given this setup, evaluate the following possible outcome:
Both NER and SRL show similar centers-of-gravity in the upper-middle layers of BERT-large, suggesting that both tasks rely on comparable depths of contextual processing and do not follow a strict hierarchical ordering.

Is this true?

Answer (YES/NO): NO